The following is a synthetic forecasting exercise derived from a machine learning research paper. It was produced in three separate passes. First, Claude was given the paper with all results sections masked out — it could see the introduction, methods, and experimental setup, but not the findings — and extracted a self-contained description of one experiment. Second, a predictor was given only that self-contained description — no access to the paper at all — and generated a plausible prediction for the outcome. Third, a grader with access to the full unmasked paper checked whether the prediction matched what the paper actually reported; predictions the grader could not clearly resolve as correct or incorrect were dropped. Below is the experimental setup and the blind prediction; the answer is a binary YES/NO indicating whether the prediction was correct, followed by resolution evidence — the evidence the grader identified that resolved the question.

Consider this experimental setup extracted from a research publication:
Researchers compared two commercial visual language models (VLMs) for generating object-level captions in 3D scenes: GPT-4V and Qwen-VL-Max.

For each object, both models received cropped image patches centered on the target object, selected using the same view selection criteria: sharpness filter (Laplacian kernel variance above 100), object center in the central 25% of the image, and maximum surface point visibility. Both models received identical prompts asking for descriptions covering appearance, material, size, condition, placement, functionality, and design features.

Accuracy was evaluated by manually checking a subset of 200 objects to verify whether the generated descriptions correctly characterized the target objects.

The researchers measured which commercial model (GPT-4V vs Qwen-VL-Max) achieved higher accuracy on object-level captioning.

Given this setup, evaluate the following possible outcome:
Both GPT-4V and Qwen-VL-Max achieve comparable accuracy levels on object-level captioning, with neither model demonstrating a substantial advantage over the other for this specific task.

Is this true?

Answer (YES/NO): YES